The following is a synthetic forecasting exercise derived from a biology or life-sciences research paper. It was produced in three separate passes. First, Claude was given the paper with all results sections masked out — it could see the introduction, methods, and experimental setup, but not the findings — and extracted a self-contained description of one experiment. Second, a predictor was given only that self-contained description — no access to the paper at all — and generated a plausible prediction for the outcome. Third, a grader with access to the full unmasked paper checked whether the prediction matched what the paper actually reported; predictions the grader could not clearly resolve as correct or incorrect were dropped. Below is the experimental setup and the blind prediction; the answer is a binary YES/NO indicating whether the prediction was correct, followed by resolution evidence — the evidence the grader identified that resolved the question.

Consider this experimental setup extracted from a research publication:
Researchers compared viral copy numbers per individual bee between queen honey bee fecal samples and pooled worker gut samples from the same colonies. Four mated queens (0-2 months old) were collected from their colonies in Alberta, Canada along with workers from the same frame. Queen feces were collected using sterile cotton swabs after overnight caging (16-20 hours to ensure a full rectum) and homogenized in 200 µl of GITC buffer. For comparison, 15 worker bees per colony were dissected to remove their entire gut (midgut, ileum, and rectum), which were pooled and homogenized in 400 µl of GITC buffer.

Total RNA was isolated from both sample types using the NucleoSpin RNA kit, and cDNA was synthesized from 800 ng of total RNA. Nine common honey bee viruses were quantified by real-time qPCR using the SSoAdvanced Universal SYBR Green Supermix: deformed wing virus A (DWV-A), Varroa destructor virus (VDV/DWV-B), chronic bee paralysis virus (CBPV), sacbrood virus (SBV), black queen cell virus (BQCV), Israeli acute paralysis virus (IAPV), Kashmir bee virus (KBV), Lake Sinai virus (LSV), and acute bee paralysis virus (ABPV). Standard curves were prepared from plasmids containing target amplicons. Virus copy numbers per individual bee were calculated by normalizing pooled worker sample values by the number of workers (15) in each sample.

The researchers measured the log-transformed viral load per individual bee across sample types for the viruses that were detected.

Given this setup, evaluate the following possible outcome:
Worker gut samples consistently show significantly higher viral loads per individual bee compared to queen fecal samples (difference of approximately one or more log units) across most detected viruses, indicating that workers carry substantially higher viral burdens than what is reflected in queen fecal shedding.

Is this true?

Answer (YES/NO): NO